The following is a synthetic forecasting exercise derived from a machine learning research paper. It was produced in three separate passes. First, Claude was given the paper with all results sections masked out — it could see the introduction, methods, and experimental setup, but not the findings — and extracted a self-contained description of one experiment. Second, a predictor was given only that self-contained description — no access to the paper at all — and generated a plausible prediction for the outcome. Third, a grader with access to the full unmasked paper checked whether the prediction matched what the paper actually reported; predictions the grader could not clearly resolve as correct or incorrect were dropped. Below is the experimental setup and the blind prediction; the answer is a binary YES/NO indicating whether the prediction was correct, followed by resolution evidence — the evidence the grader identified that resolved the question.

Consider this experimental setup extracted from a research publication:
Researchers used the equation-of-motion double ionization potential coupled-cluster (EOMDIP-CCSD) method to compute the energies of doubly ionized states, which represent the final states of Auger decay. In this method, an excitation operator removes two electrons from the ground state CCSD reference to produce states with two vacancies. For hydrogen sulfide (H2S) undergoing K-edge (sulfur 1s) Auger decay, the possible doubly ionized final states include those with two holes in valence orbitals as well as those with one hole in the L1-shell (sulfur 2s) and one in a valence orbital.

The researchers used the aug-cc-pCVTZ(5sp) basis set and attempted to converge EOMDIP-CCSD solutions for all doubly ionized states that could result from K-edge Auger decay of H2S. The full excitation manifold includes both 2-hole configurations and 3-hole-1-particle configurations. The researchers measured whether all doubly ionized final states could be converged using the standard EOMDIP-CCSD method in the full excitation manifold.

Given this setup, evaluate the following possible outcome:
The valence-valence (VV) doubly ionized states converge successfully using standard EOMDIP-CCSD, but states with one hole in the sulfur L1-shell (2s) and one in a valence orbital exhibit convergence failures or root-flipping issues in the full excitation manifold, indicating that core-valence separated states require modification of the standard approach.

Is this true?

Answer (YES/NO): YES